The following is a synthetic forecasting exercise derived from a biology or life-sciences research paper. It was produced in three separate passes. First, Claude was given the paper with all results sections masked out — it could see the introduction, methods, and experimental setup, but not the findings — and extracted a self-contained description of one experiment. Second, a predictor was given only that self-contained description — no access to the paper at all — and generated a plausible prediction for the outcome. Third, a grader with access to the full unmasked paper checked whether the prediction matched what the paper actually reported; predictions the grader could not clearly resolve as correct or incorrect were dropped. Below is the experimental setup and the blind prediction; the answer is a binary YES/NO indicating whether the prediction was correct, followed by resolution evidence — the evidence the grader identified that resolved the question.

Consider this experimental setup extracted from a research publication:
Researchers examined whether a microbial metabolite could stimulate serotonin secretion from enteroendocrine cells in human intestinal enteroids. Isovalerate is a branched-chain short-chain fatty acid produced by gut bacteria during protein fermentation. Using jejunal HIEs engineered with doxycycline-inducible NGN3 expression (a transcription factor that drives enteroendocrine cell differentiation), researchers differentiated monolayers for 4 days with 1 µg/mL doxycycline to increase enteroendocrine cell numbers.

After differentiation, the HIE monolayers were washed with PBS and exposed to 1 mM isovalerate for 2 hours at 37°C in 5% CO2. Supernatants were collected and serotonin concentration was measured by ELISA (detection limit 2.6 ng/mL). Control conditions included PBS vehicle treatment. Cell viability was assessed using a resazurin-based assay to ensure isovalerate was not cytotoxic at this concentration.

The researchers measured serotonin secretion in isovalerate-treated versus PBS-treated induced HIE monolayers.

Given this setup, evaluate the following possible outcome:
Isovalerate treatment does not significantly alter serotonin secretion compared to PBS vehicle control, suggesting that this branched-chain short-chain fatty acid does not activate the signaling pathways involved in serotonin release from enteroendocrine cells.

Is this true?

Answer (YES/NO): YES